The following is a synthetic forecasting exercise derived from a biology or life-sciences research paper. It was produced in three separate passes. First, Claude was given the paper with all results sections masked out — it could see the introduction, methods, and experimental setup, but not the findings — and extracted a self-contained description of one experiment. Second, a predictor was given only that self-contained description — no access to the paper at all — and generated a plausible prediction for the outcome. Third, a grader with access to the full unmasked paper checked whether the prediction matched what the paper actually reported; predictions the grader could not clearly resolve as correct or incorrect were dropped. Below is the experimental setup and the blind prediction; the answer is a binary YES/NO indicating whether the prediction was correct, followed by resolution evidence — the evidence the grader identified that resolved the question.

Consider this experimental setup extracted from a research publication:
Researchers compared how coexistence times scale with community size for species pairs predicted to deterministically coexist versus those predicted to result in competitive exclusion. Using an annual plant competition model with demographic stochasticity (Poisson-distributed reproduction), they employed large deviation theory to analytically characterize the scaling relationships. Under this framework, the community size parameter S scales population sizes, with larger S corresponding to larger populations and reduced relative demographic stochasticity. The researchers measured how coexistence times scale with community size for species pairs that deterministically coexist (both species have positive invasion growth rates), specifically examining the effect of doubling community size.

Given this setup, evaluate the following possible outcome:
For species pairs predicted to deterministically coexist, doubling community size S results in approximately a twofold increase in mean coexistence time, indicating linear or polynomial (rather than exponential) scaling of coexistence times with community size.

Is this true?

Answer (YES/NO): NO